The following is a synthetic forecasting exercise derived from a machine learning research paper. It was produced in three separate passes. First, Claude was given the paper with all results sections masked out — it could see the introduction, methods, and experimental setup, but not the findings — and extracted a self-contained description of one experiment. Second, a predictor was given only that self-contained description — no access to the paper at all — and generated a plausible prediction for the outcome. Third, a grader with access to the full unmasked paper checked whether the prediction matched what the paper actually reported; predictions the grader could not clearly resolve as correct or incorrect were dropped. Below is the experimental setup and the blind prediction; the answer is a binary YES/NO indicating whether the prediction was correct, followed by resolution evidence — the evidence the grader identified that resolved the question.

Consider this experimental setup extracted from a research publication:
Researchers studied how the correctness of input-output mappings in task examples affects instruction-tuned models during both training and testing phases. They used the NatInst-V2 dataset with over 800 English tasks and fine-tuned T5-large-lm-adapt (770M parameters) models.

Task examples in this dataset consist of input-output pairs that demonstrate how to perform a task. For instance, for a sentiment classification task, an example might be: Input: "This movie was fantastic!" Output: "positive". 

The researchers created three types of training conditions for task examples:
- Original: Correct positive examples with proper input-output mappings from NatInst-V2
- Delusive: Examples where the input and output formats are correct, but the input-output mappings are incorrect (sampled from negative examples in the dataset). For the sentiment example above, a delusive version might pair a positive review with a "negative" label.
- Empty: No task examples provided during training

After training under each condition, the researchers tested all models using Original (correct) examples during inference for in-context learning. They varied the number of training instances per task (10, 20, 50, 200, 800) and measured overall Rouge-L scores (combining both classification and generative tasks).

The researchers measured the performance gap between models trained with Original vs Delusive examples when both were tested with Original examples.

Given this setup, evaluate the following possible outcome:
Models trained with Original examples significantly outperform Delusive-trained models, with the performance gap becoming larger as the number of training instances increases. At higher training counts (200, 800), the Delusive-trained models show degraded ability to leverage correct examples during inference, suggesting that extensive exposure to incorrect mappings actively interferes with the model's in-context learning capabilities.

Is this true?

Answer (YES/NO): NO